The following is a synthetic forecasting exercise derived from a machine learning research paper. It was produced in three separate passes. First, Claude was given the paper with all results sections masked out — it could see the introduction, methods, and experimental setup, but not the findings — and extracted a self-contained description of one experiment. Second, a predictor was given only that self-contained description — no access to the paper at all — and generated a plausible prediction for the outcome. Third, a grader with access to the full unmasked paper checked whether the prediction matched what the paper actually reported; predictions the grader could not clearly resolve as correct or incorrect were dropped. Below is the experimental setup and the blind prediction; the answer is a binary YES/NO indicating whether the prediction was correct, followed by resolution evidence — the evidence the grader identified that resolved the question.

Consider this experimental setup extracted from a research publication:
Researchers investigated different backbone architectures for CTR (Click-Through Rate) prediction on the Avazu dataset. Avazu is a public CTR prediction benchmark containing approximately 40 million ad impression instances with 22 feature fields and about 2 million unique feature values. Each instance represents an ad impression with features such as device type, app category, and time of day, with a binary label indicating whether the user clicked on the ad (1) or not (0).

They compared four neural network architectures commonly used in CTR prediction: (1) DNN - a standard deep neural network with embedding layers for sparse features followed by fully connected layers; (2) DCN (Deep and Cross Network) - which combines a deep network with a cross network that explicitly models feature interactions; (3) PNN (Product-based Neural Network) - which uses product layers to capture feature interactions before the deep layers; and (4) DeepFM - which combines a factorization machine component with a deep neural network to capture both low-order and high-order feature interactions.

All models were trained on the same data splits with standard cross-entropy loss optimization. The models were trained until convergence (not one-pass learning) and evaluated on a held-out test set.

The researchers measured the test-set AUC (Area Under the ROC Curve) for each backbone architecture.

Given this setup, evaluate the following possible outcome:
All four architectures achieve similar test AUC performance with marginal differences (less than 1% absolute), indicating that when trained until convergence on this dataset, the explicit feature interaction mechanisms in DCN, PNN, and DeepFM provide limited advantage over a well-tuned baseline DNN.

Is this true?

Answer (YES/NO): YES